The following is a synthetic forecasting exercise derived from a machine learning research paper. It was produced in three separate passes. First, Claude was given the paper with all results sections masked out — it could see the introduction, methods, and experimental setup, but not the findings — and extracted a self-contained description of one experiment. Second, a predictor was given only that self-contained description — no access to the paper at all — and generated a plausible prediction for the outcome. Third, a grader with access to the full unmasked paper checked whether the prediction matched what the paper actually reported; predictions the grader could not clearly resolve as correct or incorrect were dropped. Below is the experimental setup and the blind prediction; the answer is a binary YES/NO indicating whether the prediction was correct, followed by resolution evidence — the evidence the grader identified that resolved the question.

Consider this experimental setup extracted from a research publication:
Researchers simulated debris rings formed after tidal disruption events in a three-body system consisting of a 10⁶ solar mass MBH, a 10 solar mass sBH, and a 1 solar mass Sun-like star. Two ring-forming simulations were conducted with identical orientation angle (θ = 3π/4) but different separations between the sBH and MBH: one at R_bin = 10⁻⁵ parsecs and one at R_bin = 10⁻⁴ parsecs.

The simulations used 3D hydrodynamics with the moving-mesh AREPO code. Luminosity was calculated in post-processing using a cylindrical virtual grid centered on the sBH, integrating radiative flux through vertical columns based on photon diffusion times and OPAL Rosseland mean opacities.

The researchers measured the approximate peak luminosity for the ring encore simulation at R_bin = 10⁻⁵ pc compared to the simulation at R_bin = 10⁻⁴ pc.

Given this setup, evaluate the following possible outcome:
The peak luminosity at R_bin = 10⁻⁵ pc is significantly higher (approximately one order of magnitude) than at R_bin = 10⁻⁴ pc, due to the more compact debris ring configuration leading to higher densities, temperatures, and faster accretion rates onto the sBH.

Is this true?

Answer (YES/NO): NO